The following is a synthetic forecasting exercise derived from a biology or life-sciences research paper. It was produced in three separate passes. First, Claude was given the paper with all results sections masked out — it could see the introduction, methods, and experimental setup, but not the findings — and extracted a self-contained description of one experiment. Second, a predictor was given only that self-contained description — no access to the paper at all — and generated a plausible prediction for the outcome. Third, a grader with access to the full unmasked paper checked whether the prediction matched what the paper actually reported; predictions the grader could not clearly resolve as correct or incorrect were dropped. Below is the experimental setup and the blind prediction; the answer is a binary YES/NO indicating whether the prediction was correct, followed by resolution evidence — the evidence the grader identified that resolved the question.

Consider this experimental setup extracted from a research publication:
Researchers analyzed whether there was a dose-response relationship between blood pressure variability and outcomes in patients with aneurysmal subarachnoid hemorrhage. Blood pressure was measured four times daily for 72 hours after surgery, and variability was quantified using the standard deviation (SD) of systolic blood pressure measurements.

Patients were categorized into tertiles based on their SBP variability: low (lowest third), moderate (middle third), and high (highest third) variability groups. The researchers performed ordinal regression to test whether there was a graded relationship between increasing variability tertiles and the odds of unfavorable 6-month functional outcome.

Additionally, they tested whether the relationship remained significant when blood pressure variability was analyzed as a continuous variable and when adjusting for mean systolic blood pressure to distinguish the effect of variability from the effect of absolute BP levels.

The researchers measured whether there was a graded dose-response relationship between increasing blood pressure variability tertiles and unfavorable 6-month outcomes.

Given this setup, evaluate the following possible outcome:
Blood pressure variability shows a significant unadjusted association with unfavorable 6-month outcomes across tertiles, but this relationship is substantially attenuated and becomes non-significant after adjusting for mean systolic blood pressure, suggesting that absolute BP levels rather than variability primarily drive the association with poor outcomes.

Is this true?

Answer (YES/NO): NO